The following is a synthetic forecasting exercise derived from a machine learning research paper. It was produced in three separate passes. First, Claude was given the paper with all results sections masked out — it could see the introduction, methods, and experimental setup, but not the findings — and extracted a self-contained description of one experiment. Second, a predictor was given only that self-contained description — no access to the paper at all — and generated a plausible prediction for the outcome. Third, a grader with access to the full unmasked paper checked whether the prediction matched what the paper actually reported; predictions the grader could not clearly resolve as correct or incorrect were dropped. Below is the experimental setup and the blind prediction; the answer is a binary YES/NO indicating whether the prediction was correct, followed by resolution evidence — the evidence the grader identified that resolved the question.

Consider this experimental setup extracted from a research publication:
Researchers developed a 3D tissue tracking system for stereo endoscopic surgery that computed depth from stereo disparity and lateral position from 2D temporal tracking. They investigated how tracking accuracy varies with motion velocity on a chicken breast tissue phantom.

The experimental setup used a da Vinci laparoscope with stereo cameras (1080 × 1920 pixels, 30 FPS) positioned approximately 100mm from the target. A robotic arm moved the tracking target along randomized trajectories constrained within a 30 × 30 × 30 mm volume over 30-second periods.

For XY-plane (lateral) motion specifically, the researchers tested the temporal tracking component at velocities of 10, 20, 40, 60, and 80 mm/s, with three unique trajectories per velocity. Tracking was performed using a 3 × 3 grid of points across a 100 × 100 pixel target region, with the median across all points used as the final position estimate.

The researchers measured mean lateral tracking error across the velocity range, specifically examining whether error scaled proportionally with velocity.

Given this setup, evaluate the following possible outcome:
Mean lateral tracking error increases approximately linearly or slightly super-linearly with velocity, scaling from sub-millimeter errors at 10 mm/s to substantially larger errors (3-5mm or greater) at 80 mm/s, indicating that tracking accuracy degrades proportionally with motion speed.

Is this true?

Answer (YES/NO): NO